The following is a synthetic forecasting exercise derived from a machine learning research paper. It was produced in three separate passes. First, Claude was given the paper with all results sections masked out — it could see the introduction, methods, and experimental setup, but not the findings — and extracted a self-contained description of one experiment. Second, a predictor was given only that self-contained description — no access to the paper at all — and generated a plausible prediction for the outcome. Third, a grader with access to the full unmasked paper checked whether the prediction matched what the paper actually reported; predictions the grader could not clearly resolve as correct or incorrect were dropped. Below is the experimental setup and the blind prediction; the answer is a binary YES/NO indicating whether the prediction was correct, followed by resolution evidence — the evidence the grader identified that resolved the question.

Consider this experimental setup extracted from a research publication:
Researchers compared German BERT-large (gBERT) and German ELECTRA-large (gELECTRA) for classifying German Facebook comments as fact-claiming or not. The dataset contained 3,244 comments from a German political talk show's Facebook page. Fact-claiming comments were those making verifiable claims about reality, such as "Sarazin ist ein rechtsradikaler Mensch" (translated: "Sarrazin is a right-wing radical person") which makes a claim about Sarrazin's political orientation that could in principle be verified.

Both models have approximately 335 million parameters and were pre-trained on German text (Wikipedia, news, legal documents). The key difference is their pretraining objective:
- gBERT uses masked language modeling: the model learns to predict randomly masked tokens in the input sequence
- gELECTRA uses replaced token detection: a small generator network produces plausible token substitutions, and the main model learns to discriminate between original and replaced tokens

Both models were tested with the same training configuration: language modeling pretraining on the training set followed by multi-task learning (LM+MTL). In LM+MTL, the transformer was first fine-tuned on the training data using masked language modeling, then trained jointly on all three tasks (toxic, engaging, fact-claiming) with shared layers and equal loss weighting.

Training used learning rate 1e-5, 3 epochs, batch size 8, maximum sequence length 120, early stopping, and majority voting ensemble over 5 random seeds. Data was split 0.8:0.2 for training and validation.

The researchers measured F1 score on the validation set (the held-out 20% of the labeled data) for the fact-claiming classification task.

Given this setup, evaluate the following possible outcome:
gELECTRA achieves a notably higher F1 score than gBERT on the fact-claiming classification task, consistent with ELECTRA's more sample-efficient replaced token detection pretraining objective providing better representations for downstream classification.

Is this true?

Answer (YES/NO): NO